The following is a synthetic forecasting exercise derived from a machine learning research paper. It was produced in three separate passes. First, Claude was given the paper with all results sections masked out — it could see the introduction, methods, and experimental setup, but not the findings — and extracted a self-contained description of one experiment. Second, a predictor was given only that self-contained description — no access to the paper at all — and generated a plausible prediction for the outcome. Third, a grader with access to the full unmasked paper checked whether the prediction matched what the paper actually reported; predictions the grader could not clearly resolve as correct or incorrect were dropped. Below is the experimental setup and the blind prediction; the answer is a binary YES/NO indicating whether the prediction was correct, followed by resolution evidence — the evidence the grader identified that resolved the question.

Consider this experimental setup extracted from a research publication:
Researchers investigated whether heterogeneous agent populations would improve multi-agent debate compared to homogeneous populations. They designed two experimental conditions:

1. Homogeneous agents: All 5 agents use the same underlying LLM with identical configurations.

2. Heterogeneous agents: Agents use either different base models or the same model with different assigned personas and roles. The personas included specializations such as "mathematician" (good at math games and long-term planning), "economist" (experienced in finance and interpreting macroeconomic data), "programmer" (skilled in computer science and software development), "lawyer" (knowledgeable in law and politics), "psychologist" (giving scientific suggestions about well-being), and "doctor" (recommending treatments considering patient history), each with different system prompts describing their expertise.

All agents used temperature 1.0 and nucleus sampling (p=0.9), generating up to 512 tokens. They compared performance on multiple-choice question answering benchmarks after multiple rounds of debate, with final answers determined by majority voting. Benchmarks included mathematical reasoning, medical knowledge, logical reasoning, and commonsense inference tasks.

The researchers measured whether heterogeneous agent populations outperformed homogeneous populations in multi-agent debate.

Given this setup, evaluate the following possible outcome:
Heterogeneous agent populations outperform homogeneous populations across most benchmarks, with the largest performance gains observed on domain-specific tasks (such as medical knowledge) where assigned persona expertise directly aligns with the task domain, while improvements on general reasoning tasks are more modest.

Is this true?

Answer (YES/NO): NO